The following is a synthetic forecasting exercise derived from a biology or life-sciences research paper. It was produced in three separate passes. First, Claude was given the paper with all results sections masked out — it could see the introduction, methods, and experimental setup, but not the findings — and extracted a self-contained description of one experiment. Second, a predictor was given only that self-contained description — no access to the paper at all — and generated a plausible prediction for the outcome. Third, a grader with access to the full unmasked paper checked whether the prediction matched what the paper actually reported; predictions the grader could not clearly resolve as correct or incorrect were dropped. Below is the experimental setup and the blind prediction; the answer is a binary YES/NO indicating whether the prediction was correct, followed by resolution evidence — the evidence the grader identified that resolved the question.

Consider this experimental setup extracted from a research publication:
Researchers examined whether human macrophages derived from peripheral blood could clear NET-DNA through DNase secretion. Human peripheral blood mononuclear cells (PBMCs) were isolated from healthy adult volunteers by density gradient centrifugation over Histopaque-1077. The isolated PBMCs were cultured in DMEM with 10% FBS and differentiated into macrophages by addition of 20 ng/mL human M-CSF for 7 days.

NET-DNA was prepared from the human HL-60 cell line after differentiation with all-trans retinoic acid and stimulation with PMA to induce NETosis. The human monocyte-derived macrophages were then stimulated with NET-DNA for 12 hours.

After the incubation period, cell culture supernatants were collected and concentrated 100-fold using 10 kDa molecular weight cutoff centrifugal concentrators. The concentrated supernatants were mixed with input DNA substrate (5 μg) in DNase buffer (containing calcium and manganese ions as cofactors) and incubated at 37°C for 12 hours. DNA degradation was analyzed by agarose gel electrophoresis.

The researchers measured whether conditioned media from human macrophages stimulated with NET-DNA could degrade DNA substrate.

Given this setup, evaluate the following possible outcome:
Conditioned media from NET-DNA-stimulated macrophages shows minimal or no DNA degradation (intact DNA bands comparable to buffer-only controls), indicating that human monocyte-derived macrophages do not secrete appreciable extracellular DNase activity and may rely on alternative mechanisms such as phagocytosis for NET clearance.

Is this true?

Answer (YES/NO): NO